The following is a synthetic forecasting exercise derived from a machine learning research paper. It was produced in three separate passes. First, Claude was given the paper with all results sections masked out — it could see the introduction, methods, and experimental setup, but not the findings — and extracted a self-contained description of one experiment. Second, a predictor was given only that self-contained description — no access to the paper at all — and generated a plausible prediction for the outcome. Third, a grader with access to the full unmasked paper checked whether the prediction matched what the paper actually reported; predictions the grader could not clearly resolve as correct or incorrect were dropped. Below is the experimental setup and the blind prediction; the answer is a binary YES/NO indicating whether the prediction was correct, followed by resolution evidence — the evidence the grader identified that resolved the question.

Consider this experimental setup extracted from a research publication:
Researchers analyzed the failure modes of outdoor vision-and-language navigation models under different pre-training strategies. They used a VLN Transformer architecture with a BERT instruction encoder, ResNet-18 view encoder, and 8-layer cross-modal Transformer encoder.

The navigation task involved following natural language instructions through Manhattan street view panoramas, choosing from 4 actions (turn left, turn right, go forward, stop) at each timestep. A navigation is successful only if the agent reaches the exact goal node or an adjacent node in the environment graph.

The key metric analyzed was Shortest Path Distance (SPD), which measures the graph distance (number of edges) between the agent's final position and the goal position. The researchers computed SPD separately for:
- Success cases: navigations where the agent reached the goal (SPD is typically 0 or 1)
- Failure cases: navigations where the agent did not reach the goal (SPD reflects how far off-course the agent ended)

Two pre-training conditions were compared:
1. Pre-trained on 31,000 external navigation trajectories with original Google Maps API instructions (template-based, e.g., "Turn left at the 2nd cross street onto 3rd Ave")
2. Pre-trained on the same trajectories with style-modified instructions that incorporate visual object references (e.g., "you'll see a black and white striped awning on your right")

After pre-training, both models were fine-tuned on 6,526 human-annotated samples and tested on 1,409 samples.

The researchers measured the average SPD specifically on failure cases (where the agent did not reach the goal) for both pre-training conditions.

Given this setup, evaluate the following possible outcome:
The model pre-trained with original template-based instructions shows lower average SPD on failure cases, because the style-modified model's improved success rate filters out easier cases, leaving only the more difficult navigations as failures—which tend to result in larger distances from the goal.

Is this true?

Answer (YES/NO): NO